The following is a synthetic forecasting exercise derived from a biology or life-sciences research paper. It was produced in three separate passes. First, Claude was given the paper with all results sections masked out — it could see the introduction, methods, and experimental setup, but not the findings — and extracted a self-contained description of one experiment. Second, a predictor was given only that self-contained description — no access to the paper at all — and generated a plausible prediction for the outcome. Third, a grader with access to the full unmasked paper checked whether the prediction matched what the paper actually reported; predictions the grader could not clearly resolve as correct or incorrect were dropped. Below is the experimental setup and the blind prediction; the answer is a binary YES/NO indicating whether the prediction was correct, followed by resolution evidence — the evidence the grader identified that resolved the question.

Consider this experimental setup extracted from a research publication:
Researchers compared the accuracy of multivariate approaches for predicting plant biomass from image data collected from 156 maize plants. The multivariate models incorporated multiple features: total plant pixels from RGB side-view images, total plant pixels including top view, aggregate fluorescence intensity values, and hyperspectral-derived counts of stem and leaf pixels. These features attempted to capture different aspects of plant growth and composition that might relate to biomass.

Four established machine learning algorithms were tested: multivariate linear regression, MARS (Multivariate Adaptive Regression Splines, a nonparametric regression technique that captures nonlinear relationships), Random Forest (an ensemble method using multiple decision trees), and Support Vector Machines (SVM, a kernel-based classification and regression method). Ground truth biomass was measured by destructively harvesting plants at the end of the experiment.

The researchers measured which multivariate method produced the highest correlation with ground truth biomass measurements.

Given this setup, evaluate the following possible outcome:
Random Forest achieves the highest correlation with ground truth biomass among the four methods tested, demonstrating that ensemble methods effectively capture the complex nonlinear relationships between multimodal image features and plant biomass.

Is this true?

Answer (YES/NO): NO